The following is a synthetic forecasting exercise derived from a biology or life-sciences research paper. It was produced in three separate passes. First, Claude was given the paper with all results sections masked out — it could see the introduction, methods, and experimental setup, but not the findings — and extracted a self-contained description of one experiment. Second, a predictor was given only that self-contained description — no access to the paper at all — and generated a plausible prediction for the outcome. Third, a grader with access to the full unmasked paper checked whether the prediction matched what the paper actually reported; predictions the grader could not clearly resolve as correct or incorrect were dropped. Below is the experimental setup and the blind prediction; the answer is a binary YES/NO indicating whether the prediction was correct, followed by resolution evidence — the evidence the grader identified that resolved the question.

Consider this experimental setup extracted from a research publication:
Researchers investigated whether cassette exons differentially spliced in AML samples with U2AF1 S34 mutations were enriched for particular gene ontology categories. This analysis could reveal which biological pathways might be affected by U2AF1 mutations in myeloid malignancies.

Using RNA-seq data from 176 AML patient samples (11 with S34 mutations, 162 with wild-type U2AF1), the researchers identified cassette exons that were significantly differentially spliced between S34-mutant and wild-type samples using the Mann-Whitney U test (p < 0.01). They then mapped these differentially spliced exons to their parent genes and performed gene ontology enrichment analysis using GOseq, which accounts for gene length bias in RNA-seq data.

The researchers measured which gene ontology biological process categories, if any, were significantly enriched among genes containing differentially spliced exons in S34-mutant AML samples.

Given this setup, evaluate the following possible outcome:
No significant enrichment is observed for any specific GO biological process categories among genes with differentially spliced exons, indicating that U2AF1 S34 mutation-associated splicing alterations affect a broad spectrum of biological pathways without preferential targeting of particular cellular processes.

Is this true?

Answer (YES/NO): NO